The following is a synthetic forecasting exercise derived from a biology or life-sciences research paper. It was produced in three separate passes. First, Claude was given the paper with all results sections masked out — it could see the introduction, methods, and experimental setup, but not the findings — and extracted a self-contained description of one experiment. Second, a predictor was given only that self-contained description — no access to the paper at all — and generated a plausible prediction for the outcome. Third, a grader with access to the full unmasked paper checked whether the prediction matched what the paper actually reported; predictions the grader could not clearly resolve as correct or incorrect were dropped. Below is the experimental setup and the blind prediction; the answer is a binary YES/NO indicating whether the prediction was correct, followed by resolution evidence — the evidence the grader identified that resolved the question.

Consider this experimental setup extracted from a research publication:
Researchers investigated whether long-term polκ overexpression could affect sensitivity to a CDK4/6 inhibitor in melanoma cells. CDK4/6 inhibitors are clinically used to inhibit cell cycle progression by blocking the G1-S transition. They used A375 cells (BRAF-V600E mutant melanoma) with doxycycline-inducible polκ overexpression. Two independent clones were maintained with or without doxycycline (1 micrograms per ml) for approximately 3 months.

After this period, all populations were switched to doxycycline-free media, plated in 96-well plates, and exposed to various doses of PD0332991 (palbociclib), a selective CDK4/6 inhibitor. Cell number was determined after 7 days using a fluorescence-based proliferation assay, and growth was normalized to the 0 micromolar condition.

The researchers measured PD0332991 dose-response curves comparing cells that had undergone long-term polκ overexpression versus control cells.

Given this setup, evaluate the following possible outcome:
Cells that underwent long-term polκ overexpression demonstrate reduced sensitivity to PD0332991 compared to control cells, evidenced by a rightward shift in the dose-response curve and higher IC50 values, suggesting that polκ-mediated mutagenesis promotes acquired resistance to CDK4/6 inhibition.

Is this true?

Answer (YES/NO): NO